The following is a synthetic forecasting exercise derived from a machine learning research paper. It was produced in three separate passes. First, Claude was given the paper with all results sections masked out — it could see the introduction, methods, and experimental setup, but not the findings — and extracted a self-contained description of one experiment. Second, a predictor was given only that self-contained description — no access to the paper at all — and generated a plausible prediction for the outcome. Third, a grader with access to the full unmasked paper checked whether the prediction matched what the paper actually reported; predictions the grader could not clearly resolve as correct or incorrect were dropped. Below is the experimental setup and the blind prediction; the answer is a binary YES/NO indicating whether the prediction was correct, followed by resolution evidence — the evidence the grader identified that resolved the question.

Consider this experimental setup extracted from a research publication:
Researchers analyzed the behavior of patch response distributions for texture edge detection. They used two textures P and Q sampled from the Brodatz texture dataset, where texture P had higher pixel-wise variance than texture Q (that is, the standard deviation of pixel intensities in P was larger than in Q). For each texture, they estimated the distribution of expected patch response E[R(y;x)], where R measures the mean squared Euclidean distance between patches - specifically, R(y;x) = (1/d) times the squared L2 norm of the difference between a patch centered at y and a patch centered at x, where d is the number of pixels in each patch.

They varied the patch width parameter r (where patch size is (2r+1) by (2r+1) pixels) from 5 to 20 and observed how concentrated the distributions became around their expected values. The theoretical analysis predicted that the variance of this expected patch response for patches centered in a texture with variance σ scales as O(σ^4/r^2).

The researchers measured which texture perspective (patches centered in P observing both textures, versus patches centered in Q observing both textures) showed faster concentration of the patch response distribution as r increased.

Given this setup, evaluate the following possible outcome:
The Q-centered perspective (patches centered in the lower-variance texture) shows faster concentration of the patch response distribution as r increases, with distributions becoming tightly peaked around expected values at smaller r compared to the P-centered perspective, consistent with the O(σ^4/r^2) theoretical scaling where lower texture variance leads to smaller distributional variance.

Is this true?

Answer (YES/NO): YES